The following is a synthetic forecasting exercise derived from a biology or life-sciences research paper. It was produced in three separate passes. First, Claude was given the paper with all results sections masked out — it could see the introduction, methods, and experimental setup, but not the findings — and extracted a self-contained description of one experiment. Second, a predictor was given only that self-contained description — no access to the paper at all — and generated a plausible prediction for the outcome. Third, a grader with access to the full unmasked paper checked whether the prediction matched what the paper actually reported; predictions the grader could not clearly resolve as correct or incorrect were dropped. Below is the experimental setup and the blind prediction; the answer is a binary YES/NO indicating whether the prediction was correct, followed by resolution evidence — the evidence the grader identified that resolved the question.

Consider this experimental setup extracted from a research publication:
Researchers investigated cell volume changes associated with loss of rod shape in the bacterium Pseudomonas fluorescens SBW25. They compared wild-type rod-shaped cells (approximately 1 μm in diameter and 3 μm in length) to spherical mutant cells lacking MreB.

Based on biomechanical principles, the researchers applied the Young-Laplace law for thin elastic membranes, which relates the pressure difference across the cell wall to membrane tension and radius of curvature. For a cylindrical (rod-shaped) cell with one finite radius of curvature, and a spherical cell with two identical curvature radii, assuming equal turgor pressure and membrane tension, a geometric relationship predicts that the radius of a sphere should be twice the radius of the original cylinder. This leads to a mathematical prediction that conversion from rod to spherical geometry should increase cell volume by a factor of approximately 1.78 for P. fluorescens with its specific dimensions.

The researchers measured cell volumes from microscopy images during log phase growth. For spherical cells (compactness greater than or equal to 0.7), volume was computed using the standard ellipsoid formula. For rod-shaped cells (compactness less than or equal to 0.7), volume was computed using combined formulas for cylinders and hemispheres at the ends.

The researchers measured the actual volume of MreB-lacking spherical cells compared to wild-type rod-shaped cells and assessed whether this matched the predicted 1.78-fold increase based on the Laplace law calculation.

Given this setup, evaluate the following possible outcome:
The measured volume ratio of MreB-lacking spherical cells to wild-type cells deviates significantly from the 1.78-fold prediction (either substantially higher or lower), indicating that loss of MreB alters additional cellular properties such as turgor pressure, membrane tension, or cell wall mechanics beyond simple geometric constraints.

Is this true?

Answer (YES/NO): YES